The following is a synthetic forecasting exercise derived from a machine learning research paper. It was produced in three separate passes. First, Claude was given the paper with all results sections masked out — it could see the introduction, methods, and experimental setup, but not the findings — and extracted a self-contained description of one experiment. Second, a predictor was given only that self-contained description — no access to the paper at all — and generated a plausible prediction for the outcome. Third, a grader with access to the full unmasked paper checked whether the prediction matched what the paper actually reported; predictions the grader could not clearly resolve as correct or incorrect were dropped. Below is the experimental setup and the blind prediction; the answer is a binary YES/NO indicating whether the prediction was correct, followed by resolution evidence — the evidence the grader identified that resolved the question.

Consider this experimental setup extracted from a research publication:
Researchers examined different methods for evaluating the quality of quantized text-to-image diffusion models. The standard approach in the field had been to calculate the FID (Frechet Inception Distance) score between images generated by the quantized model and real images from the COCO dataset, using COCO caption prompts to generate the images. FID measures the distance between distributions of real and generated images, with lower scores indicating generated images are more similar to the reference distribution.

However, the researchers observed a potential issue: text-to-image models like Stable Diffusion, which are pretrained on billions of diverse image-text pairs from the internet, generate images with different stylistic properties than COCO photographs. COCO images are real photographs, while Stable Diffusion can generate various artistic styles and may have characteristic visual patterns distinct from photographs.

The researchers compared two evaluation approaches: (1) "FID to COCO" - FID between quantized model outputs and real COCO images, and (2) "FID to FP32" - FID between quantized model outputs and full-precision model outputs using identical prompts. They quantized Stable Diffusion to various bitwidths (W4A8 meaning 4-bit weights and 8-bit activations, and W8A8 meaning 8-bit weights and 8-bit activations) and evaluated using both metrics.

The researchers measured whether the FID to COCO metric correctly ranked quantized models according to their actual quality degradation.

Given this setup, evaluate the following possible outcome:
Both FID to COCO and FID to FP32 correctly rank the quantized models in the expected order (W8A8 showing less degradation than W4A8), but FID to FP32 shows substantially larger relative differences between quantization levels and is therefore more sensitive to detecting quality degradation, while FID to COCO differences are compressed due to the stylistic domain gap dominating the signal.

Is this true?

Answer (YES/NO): NO